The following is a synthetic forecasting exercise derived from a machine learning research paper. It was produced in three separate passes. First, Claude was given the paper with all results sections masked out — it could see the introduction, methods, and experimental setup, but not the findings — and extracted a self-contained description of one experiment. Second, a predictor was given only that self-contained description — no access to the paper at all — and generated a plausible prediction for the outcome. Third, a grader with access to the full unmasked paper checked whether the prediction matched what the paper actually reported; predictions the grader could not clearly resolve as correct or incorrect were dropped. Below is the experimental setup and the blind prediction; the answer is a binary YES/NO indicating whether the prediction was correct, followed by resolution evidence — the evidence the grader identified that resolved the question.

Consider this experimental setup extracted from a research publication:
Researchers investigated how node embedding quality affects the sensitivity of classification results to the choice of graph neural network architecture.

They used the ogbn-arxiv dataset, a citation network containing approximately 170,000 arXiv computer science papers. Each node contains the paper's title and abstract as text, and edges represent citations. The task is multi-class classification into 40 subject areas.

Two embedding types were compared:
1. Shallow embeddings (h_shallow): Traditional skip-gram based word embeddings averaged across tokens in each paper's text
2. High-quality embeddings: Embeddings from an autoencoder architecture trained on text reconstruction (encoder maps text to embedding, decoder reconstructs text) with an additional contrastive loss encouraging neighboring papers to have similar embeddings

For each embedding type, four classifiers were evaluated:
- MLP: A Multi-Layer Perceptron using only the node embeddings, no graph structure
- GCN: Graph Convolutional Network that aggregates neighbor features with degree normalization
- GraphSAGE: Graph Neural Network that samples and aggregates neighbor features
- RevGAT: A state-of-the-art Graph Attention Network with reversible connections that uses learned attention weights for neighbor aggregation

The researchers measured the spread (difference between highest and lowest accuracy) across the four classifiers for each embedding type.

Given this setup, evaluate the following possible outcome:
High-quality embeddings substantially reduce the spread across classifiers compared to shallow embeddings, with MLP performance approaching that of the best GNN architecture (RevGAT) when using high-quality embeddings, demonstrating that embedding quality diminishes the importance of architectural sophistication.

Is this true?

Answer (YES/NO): YES